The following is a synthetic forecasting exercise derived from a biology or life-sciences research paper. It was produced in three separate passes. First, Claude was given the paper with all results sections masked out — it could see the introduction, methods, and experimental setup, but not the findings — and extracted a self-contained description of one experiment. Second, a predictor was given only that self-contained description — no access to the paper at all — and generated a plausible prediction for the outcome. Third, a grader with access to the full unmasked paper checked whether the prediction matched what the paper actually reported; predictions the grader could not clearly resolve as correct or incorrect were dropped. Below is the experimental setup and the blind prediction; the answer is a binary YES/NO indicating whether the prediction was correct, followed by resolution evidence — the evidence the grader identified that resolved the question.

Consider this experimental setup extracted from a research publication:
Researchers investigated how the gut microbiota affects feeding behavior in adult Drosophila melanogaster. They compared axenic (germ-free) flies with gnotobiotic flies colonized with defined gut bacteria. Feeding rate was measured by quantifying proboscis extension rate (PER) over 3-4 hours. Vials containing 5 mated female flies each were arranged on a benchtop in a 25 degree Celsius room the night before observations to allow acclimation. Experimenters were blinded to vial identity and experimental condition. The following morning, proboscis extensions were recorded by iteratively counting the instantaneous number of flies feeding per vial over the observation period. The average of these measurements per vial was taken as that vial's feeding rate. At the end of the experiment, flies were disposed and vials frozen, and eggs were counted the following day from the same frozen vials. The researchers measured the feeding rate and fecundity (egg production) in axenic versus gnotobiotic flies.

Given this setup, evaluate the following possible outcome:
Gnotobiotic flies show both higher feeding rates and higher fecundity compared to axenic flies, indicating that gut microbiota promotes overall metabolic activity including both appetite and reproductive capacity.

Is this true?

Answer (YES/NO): YES